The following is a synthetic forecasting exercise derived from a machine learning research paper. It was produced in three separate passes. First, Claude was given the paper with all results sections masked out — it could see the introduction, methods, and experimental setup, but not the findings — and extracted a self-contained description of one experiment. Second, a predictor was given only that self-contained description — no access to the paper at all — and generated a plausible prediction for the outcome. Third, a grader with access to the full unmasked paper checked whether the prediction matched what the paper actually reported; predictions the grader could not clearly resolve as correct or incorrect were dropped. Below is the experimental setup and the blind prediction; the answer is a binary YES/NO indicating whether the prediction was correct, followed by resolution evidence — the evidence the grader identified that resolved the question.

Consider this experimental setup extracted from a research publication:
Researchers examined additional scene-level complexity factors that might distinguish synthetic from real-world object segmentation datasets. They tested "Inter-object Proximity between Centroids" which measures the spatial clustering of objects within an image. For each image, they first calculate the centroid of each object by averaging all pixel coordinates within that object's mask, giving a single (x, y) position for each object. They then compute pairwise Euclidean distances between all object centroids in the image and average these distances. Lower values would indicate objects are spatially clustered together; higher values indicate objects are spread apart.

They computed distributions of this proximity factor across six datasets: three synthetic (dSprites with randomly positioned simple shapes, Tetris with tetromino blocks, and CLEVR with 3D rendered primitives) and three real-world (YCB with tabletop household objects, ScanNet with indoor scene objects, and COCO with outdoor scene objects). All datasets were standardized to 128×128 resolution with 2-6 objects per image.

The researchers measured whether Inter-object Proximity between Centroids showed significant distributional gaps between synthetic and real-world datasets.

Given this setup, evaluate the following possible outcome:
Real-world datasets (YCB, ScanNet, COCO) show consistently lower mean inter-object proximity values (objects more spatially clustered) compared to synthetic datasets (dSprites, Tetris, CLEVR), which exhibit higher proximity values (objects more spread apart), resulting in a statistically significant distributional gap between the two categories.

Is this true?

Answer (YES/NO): NO